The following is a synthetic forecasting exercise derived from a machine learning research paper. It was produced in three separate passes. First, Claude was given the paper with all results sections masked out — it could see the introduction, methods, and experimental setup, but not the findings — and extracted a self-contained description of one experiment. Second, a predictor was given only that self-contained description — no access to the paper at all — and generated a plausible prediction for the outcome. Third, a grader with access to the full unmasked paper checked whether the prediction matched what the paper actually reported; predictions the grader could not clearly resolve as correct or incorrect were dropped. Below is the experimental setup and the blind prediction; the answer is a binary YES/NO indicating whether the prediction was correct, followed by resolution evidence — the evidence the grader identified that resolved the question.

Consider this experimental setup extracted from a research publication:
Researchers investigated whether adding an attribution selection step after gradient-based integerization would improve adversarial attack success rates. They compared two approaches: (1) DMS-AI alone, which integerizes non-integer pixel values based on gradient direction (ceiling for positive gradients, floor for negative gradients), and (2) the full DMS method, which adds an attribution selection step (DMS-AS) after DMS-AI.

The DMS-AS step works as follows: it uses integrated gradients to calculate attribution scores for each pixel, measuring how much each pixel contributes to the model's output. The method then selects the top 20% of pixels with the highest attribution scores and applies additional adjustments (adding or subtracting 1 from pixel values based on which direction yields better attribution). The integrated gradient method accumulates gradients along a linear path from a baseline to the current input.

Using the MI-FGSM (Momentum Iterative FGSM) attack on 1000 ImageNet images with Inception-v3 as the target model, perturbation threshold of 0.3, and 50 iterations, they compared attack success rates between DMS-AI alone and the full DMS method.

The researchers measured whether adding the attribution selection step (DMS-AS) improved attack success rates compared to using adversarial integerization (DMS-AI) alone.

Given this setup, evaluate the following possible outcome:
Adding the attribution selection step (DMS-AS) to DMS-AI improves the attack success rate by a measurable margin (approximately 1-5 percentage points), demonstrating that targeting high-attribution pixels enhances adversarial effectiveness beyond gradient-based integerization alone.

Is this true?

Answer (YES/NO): NO